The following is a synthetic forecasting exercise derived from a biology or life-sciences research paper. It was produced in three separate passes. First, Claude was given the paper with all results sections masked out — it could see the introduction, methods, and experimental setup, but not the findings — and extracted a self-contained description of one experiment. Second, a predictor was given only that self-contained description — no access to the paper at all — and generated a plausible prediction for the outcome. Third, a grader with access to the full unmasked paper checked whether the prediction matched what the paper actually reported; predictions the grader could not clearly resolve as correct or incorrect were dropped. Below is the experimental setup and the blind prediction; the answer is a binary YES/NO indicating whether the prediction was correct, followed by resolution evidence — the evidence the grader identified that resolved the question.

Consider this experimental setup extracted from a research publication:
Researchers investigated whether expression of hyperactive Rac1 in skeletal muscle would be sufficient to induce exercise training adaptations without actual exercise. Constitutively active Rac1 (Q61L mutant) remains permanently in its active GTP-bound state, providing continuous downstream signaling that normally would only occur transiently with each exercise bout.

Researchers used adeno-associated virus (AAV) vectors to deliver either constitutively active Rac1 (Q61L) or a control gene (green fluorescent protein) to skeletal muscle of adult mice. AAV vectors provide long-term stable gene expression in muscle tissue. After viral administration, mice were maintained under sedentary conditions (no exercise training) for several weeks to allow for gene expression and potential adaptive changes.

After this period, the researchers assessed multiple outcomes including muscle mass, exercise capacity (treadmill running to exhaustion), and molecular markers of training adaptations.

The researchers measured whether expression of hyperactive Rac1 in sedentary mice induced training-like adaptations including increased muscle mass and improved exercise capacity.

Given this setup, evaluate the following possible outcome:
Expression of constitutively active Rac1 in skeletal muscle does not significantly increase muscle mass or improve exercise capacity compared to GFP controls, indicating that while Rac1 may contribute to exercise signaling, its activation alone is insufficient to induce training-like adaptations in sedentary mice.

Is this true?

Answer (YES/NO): YES